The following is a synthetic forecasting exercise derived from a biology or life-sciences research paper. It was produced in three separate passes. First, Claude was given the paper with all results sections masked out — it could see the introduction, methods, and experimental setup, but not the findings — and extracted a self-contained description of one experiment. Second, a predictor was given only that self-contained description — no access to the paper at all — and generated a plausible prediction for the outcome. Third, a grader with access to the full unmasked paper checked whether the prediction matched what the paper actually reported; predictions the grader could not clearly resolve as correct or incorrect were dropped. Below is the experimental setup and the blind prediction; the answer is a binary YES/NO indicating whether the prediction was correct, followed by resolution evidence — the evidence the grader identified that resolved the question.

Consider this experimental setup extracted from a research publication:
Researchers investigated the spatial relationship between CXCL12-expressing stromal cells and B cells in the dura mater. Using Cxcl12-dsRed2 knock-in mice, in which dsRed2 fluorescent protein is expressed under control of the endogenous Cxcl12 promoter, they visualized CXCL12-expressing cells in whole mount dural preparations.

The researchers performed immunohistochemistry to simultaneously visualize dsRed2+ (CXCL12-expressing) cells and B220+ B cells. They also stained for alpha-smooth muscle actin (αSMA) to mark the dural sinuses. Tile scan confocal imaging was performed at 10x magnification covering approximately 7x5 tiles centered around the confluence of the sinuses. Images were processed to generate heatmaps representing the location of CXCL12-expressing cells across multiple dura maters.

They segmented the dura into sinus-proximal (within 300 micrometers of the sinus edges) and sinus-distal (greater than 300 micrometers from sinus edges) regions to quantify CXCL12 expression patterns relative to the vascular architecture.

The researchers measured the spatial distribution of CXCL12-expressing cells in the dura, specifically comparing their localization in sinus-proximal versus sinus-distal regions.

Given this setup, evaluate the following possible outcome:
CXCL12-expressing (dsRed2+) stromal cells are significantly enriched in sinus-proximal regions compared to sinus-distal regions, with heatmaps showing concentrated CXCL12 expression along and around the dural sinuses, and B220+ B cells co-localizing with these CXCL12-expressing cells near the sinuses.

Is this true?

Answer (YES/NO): YES